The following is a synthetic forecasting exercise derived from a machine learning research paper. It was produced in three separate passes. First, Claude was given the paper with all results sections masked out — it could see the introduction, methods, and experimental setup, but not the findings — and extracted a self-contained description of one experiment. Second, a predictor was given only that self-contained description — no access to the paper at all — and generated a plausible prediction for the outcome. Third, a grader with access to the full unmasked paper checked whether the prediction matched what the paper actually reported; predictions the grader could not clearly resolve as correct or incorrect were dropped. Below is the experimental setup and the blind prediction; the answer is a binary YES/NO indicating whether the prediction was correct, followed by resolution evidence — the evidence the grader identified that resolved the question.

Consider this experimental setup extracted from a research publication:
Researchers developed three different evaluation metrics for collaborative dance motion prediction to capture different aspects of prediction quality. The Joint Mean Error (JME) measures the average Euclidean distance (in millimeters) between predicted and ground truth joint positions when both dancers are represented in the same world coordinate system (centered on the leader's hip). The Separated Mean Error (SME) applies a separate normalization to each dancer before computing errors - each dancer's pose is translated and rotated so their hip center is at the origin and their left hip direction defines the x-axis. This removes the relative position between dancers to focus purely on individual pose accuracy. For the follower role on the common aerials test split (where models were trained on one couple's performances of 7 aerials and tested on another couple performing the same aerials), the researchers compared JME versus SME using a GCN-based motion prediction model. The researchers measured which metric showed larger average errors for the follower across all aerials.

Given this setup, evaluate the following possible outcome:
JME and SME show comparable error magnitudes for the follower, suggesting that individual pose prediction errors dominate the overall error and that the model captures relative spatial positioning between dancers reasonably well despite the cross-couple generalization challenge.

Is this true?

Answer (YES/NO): NO